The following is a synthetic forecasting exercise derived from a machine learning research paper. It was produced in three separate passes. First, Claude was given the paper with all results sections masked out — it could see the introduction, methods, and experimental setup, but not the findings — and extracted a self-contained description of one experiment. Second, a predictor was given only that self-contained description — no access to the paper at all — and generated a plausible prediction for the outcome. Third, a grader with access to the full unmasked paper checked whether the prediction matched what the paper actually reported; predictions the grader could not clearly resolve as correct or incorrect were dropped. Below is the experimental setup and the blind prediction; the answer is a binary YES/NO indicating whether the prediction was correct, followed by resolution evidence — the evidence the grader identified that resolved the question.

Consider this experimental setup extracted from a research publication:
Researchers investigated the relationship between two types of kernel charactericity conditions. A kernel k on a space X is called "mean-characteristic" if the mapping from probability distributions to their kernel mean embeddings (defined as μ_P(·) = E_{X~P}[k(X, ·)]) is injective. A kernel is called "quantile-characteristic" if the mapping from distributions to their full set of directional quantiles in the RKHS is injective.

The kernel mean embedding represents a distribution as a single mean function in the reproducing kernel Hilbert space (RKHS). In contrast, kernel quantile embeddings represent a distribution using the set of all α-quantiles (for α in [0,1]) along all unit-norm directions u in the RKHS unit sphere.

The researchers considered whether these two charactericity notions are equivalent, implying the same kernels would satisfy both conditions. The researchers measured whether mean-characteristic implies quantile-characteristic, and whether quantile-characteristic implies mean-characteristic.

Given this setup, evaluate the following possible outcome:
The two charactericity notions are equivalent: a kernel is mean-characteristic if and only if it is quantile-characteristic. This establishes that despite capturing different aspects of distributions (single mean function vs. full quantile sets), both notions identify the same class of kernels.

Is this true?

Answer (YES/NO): NO